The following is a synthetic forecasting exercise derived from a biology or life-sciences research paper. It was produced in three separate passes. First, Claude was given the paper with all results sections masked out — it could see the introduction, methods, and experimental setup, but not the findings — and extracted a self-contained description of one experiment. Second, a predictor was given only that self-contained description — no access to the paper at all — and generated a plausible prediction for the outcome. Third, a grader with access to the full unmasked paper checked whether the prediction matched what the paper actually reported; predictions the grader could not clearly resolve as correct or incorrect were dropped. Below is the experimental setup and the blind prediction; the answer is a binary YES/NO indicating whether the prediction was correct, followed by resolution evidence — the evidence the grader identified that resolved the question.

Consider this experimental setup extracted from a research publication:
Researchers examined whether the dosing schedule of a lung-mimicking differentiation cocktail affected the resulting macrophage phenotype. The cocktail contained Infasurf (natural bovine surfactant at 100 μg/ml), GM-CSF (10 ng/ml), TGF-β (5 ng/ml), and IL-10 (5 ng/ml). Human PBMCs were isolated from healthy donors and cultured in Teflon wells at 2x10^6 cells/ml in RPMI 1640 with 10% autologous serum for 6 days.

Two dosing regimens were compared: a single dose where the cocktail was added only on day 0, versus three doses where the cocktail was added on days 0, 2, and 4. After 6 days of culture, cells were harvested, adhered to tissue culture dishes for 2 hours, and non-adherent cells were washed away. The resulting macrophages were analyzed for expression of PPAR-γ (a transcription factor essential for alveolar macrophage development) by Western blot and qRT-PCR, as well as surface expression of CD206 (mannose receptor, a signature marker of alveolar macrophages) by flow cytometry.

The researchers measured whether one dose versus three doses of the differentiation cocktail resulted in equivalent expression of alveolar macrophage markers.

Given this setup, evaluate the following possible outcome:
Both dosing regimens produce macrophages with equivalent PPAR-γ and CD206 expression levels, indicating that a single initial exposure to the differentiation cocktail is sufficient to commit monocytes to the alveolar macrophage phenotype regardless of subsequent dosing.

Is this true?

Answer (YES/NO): NO